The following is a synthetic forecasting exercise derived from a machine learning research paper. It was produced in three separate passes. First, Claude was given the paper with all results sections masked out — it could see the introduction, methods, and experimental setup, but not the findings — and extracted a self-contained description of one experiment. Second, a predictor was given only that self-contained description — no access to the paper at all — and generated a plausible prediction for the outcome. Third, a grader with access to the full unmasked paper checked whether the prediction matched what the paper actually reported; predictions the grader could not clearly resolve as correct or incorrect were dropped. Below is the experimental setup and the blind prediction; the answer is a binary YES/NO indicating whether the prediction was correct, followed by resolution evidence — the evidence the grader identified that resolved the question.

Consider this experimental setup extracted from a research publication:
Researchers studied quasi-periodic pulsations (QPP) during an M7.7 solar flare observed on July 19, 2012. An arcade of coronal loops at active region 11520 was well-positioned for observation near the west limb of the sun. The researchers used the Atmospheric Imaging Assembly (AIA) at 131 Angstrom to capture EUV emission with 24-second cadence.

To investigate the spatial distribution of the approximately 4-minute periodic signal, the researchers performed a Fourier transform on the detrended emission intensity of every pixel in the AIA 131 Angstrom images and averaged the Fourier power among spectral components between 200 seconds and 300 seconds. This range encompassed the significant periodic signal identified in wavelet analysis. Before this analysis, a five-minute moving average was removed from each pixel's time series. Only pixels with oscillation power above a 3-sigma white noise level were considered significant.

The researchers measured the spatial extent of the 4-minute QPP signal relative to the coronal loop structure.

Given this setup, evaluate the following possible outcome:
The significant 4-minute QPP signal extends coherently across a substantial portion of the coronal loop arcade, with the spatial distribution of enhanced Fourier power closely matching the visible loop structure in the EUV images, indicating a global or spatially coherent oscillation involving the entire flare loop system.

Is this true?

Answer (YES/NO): NO